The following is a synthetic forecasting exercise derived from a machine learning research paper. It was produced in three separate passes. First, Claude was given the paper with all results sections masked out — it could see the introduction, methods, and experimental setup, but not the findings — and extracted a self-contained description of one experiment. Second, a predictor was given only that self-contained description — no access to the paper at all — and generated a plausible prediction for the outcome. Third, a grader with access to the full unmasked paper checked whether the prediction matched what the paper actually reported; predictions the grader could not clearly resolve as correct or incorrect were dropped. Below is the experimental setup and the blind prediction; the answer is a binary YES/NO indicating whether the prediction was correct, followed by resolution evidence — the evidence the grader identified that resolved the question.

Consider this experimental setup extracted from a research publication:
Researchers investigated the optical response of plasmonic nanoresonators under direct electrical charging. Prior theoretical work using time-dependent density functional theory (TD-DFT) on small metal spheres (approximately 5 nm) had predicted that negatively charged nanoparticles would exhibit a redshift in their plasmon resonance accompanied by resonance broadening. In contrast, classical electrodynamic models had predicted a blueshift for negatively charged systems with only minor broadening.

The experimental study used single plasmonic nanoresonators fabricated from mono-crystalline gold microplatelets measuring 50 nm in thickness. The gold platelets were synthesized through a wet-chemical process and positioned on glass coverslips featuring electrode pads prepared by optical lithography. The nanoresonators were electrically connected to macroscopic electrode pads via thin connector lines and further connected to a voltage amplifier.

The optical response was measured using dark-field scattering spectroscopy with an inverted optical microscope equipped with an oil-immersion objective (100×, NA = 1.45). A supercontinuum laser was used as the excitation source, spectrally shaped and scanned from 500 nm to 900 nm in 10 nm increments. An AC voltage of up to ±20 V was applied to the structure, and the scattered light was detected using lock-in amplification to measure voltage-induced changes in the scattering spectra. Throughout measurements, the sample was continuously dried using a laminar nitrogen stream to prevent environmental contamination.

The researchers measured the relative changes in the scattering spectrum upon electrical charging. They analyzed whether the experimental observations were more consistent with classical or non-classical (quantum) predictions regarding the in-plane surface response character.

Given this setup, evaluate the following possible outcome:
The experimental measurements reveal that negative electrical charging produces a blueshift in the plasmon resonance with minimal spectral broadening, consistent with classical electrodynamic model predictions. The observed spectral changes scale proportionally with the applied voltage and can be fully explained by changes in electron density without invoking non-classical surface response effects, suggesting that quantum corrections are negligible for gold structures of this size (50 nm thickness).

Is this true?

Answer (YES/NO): NO